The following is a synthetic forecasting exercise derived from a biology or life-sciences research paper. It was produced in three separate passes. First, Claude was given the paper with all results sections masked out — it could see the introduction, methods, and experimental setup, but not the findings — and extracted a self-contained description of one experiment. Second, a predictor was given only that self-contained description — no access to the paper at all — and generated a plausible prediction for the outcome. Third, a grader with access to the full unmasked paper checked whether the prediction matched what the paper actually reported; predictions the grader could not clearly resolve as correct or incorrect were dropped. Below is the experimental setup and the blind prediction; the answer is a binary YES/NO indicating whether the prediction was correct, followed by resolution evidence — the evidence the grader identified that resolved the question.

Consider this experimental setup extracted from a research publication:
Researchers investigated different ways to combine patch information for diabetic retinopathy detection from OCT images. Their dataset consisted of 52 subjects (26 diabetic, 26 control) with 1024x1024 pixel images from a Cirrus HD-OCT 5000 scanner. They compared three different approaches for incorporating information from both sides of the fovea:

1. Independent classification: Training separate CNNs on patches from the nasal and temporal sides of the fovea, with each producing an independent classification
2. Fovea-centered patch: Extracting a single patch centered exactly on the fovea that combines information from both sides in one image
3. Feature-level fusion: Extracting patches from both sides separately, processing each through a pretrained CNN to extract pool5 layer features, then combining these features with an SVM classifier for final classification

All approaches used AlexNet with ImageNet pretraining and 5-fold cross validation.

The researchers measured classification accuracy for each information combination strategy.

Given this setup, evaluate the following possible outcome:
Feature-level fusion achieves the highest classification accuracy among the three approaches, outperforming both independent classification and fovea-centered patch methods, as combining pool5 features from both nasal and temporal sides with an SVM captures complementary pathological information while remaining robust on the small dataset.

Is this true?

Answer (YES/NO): YES